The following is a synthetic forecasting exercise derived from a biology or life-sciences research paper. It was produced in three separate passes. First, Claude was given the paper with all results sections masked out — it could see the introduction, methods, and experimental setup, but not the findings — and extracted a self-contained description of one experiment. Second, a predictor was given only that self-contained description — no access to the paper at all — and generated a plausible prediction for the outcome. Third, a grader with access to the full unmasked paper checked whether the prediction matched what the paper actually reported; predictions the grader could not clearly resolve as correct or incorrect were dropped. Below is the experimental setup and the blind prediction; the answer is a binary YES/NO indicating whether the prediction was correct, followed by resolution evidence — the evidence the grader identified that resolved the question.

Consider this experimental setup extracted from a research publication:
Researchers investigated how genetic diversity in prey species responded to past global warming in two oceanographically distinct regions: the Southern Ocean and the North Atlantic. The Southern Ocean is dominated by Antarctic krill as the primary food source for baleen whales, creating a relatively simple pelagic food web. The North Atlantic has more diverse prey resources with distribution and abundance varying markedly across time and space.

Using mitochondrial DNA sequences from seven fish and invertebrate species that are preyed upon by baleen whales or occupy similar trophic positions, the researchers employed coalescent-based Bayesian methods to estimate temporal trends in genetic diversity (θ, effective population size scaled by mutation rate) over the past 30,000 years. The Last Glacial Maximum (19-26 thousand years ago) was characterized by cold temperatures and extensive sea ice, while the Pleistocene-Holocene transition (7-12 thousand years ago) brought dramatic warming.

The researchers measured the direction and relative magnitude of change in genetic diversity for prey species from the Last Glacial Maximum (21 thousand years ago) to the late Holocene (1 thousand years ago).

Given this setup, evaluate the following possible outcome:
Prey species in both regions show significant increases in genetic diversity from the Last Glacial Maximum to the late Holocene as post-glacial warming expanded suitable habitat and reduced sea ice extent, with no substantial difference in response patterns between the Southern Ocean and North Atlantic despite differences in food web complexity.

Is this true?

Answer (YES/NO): NO